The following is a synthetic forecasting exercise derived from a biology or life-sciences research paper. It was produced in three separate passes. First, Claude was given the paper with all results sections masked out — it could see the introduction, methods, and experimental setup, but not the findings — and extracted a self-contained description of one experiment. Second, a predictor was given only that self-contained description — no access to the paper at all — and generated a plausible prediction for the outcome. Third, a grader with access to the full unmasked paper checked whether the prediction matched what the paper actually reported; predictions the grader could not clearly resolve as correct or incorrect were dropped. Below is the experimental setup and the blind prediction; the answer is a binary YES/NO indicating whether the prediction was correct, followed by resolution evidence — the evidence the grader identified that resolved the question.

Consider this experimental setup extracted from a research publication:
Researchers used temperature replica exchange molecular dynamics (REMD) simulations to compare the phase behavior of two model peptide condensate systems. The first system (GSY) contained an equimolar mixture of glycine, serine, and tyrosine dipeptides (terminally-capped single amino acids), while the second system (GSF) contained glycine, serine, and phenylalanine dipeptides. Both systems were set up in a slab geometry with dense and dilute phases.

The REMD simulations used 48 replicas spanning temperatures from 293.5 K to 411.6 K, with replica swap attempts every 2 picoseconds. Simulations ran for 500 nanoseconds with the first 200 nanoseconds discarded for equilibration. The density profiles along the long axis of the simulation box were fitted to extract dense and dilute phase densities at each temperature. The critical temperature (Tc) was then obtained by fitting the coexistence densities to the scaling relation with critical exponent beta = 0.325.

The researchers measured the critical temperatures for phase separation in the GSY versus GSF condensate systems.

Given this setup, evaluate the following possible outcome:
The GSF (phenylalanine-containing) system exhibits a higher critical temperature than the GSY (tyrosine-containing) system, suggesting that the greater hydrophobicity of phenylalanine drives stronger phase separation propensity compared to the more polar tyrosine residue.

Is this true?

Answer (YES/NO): NO